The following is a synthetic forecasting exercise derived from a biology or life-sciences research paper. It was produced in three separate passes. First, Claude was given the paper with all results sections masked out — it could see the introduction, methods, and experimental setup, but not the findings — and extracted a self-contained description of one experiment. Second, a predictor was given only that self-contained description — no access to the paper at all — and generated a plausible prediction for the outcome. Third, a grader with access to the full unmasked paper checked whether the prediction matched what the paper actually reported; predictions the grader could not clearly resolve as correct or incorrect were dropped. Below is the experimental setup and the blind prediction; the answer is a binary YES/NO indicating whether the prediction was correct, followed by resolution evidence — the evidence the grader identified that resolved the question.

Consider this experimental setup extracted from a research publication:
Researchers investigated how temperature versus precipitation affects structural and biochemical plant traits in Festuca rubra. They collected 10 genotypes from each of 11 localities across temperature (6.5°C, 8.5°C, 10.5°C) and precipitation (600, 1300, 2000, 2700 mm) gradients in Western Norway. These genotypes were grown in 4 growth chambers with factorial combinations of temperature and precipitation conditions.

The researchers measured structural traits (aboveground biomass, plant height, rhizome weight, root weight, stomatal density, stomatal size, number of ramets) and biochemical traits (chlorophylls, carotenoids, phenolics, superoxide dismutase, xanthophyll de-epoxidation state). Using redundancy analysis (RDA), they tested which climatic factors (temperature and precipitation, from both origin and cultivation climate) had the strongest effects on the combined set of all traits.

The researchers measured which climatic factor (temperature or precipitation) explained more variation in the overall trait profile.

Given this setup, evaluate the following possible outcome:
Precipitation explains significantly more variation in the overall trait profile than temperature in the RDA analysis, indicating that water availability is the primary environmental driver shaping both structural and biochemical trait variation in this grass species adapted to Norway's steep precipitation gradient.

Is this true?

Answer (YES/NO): YES